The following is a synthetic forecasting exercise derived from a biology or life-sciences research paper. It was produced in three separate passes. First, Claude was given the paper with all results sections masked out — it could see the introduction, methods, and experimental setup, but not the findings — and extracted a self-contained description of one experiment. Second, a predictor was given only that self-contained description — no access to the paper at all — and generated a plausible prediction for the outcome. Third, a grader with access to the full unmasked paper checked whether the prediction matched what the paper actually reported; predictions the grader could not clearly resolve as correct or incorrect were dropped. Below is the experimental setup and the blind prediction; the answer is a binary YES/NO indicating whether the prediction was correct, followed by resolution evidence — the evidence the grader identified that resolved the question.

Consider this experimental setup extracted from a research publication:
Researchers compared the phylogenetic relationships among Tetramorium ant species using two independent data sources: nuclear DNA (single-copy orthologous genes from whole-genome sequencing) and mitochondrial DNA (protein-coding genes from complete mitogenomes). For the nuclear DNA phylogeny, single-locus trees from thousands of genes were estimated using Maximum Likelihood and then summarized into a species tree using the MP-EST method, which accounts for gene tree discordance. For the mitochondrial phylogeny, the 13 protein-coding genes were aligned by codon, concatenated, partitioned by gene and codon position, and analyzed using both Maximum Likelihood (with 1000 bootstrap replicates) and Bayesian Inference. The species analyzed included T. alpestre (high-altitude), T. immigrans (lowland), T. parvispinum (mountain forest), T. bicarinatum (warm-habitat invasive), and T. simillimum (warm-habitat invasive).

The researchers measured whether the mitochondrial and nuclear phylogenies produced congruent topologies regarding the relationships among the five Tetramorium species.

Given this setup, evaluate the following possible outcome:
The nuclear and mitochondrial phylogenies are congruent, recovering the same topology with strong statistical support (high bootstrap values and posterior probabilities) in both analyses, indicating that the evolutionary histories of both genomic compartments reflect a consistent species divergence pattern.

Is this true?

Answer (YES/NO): NO